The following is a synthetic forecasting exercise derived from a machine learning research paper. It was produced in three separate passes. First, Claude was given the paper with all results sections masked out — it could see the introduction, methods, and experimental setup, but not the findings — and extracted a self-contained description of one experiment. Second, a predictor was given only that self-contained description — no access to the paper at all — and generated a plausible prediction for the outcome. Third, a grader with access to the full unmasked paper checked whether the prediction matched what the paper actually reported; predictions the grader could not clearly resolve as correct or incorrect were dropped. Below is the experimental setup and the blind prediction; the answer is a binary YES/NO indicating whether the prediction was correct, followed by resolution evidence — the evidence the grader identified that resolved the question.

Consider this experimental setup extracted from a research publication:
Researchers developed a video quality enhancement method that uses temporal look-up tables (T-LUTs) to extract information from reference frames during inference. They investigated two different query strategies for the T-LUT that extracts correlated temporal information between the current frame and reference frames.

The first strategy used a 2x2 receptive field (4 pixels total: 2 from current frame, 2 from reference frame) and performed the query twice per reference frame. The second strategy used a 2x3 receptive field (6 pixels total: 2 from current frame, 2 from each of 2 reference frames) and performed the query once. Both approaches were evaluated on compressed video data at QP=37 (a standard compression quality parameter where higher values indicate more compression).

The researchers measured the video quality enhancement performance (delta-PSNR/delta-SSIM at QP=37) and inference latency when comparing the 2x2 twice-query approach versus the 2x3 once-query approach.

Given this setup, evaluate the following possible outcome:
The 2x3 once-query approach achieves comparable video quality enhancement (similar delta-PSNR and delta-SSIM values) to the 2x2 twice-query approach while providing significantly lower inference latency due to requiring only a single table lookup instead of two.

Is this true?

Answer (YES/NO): NO